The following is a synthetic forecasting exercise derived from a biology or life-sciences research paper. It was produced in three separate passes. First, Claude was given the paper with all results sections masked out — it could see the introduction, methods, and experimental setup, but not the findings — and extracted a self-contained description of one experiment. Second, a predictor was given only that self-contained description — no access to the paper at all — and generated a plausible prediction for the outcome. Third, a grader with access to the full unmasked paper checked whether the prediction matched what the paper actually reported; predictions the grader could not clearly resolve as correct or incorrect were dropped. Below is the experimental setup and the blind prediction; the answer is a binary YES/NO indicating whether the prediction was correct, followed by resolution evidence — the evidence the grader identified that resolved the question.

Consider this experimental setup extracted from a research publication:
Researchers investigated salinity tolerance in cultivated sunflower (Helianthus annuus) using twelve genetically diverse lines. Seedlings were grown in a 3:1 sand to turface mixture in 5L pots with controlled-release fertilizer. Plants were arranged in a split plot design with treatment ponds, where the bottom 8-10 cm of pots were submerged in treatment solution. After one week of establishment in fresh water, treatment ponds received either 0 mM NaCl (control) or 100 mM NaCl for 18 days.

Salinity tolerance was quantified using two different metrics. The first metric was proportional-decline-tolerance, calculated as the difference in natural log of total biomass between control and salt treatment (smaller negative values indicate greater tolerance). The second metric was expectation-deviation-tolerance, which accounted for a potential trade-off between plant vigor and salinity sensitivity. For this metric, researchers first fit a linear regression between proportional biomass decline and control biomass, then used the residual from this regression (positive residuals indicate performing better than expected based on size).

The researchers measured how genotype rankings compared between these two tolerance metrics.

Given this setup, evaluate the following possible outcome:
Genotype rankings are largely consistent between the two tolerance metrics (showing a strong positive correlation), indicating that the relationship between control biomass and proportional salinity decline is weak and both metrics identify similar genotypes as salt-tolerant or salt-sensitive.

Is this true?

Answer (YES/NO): NO